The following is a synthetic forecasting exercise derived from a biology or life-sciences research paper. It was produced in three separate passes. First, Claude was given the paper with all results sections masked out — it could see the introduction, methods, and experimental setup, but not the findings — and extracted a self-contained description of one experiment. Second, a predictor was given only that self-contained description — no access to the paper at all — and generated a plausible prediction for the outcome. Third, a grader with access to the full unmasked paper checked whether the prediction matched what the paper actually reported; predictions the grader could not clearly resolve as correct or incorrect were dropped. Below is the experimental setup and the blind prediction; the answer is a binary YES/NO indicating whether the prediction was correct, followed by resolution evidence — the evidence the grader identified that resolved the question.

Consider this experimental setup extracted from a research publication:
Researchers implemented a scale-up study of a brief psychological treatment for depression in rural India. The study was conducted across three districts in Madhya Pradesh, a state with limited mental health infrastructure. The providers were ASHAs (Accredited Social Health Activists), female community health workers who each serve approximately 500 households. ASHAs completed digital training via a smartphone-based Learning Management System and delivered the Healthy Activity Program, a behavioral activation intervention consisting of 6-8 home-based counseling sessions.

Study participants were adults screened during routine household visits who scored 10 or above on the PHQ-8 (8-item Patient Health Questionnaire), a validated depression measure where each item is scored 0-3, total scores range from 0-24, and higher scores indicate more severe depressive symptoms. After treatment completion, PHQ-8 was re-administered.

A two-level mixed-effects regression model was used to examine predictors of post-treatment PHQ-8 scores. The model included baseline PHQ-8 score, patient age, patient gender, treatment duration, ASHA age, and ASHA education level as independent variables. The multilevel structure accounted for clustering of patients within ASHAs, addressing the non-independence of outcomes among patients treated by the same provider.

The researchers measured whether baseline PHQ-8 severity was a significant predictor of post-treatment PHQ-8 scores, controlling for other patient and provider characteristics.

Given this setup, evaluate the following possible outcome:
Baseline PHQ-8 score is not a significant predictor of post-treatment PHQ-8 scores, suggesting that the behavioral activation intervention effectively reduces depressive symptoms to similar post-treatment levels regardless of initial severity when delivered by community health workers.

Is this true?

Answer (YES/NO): NO